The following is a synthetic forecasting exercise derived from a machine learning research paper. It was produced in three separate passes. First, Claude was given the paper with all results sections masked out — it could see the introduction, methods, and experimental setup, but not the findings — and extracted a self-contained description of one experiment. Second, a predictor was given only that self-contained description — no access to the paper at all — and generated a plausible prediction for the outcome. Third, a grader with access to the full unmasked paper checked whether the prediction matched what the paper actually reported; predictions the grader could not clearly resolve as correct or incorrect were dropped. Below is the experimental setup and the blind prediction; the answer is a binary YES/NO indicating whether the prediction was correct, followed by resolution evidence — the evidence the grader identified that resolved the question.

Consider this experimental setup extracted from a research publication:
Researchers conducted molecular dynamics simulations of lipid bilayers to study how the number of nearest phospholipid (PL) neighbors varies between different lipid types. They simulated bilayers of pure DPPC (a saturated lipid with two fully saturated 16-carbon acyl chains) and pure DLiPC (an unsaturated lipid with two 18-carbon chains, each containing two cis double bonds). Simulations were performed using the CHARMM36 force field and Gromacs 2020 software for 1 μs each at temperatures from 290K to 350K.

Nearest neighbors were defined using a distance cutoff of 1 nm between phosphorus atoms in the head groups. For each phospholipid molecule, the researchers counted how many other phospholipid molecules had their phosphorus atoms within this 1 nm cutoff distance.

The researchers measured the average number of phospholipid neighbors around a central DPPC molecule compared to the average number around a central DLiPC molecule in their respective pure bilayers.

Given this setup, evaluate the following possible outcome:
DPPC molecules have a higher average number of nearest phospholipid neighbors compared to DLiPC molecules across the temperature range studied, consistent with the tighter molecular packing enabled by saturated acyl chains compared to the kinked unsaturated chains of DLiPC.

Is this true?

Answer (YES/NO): YES